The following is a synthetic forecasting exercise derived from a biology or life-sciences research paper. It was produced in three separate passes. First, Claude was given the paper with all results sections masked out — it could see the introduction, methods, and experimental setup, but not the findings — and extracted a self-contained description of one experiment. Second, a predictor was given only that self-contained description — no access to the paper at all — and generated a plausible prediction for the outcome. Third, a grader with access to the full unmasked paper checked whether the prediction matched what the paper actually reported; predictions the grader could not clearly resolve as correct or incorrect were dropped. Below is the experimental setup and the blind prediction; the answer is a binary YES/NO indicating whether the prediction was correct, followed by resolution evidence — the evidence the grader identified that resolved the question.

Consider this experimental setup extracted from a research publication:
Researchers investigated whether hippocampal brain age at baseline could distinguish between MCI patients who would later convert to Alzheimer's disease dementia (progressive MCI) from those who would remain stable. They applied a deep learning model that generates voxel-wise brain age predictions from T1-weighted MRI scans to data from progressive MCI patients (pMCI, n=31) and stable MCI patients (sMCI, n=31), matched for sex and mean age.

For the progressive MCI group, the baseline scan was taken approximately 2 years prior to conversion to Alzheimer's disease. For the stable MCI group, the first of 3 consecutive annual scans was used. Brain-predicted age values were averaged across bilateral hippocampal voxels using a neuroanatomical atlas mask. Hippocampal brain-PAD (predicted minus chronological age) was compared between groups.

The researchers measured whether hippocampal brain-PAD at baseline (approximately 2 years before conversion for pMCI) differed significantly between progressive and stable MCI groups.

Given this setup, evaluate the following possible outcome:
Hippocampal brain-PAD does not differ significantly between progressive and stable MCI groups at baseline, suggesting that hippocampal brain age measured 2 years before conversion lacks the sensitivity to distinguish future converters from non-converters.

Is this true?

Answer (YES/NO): NO